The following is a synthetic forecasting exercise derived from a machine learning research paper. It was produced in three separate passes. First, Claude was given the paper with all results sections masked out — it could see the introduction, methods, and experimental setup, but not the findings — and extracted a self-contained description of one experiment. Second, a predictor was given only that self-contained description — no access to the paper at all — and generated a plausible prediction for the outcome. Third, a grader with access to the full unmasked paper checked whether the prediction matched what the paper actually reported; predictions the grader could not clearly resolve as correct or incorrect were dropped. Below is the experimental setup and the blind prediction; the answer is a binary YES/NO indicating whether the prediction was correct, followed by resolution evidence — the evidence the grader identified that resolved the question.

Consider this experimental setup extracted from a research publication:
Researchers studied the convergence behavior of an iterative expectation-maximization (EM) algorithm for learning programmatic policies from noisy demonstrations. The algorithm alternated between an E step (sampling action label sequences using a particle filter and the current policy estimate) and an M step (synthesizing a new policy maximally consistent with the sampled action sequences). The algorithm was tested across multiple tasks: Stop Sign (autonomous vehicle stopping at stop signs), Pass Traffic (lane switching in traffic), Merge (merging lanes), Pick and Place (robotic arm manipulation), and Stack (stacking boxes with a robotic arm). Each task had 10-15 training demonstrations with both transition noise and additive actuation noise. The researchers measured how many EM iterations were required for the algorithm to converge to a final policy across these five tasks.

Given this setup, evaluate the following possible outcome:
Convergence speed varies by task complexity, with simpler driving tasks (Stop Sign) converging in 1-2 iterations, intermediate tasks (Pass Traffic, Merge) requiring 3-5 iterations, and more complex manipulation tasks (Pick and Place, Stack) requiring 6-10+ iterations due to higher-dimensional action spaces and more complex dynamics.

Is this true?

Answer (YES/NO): NO